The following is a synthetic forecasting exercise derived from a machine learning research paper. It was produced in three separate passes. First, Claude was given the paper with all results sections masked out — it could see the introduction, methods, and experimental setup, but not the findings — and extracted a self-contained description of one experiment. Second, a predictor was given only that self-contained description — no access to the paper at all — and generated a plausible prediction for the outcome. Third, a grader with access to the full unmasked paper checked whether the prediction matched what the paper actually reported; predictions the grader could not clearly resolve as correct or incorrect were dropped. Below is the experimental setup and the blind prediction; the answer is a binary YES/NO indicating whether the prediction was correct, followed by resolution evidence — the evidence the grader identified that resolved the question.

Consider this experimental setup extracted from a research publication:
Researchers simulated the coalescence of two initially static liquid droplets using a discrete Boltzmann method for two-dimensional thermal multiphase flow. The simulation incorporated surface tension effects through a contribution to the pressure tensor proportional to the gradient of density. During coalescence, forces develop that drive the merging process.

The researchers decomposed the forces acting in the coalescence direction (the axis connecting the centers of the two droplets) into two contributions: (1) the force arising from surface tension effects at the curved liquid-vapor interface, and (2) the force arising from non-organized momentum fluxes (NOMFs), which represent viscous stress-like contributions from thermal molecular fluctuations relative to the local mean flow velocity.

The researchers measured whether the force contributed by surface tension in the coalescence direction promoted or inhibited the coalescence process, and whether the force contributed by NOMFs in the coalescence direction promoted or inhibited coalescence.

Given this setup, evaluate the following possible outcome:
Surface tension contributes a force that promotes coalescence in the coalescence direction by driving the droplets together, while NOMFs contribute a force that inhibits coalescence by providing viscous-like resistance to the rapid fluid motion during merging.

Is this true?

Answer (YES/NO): YES